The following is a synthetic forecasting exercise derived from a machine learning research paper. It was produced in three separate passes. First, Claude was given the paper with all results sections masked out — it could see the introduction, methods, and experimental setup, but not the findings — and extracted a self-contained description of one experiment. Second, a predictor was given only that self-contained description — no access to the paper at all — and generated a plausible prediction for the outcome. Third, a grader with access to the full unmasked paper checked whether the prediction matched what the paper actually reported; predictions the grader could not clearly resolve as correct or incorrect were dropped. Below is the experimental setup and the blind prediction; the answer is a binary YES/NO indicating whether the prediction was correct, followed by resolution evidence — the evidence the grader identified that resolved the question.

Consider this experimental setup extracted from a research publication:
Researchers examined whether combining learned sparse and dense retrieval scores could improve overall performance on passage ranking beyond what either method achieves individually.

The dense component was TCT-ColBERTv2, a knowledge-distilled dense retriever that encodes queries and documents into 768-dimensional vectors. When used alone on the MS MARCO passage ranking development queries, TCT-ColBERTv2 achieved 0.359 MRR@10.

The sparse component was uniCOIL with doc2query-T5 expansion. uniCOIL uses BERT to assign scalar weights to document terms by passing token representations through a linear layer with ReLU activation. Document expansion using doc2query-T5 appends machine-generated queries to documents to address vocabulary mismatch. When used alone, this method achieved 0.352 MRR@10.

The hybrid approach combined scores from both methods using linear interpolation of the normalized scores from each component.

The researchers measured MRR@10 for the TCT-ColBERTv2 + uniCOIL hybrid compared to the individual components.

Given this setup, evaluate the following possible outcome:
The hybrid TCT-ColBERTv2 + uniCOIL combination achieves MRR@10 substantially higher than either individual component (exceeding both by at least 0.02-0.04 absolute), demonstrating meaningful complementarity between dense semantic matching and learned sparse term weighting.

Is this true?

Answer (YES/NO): NO